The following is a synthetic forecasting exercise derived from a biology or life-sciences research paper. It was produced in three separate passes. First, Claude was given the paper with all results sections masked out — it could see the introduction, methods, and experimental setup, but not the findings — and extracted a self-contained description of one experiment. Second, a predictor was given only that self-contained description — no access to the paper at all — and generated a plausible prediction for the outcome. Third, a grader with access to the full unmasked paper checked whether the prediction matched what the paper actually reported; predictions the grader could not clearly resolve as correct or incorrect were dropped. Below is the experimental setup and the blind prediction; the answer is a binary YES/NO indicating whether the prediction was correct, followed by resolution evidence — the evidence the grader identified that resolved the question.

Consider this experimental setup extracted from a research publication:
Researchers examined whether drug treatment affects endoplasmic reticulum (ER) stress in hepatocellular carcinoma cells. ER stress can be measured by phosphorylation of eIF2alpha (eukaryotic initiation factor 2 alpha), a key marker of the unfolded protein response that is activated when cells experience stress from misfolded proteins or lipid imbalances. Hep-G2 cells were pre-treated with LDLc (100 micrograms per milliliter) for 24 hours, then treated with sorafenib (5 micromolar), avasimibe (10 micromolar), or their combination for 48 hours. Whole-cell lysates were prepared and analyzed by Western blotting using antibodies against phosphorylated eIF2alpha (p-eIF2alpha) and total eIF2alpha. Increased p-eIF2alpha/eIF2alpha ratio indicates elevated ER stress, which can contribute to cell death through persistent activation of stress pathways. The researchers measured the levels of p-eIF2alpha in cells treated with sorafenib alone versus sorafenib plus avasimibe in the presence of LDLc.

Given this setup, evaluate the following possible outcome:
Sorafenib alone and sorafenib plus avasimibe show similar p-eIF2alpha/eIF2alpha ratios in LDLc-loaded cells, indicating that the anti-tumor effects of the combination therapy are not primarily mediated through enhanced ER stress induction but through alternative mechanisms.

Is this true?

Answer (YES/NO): NO